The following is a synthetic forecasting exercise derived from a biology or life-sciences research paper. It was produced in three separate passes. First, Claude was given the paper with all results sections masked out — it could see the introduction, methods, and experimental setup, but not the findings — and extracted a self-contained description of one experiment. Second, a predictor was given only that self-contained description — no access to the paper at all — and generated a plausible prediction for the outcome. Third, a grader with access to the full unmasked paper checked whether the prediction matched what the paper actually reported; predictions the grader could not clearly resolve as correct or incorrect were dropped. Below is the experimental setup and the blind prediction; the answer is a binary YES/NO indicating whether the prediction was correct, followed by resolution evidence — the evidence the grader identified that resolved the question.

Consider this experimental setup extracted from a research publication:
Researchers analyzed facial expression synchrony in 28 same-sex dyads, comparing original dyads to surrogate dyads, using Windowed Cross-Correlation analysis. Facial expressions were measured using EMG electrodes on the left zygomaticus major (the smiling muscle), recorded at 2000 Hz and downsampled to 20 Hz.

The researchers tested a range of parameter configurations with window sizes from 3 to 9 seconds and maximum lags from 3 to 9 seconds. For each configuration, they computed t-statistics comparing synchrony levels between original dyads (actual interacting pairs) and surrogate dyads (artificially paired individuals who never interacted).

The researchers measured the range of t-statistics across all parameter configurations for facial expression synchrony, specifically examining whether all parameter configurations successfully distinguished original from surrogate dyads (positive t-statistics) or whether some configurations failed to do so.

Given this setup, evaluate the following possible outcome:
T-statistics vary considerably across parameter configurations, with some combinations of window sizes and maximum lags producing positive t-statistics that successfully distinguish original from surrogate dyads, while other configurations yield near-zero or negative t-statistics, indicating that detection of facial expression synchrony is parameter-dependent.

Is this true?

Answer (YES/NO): NO